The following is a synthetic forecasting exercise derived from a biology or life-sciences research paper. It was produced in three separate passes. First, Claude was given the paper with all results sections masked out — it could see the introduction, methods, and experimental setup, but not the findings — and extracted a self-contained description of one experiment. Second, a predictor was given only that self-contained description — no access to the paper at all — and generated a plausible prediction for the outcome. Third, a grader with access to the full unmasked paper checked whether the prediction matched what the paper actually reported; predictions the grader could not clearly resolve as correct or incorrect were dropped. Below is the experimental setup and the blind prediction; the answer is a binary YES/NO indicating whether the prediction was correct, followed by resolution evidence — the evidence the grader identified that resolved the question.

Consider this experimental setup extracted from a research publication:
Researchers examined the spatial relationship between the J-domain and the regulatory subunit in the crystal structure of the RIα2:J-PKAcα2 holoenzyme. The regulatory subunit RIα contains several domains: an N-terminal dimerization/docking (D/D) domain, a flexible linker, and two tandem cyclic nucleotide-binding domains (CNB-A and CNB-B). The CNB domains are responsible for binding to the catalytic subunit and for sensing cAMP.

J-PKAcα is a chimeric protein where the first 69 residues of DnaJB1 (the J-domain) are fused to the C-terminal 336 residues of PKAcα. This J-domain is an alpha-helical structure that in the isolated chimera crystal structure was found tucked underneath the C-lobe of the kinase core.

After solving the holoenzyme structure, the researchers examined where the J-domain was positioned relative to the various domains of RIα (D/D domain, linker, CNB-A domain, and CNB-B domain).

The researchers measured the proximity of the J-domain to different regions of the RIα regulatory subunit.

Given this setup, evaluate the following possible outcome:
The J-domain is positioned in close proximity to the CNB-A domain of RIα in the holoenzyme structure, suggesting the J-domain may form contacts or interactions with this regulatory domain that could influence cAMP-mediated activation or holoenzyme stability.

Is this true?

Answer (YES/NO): NO